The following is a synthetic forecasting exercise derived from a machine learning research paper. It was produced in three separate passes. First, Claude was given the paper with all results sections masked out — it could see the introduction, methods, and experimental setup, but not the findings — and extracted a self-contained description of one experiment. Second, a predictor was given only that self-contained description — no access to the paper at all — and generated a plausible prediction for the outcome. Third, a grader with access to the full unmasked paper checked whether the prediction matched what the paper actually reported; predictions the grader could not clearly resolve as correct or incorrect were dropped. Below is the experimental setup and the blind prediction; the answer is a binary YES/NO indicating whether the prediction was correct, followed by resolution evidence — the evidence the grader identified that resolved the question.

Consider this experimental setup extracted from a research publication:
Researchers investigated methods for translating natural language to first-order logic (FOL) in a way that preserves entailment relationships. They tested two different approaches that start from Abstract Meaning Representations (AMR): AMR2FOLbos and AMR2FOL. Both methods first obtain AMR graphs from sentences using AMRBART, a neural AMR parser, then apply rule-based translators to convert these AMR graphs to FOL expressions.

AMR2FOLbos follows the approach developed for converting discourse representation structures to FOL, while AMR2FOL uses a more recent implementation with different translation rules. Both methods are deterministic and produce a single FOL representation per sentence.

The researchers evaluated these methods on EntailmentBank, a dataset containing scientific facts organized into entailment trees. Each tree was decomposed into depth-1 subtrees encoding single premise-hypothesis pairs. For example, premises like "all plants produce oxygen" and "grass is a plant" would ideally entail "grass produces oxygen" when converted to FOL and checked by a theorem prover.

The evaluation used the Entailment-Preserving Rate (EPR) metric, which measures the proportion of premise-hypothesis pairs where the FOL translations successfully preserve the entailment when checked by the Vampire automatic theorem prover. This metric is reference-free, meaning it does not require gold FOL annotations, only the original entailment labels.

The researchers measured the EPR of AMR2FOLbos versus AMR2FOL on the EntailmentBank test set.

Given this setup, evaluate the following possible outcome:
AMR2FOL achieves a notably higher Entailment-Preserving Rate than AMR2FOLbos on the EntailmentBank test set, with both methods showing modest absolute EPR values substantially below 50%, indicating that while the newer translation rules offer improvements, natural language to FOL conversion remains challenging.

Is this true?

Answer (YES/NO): NO